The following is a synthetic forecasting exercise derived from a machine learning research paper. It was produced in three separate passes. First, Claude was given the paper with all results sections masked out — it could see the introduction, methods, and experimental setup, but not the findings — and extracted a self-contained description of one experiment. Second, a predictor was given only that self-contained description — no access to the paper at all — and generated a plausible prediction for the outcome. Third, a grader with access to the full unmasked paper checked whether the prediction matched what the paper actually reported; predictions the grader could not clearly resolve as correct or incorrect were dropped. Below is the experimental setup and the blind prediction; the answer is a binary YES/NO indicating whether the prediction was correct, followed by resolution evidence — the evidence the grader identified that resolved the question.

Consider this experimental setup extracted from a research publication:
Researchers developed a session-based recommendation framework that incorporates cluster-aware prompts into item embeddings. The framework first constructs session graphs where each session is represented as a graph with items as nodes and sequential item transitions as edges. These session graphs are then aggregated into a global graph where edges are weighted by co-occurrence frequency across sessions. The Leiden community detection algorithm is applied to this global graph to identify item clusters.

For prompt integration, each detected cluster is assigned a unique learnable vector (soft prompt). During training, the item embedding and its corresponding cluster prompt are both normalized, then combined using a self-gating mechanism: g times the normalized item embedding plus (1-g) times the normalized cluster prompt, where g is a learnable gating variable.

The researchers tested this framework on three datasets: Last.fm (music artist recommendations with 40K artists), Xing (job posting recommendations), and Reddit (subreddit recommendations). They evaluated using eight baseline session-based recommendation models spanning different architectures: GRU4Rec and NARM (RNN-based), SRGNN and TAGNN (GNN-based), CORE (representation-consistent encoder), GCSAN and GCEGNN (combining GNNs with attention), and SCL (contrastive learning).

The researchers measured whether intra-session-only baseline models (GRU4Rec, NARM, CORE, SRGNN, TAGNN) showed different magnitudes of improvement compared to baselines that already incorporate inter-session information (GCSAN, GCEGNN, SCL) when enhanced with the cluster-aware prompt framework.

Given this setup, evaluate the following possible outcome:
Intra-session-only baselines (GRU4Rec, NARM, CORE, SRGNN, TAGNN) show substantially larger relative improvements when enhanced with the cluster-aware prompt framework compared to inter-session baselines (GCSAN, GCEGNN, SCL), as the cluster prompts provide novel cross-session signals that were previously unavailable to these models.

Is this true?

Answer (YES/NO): NO